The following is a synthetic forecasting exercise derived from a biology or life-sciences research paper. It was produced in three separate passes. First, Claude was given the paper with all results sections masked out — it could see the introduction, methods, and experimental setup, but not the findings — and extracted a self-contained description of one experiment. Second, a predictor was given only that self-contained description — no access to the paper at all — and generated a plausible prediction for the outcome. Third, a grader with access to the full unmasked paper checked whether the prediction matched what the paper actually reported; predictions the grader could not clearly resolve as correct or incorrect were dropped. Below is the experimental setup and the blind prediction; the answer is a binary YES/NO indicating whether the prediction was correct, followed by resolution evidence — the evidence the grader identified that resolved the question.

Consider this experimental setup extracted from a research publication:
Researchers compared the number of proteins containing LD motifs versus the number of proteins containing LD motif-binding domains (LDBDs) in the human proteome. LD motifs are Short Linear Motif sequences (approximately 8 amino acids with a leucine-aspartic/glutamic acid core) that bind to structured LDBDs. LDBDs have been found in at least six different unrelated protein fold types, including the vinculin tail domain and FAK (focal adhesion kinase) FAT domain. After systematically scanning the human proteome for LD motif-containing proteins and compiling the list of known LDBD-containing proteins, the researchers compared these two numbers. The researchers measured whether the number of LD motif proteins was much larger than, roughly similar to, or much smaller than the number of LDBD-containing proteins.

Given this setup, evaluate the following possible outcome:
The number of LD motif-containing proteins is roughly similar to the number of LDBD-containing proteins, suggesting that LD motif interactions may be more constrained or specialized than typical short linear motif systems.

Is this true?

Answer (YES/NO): YES